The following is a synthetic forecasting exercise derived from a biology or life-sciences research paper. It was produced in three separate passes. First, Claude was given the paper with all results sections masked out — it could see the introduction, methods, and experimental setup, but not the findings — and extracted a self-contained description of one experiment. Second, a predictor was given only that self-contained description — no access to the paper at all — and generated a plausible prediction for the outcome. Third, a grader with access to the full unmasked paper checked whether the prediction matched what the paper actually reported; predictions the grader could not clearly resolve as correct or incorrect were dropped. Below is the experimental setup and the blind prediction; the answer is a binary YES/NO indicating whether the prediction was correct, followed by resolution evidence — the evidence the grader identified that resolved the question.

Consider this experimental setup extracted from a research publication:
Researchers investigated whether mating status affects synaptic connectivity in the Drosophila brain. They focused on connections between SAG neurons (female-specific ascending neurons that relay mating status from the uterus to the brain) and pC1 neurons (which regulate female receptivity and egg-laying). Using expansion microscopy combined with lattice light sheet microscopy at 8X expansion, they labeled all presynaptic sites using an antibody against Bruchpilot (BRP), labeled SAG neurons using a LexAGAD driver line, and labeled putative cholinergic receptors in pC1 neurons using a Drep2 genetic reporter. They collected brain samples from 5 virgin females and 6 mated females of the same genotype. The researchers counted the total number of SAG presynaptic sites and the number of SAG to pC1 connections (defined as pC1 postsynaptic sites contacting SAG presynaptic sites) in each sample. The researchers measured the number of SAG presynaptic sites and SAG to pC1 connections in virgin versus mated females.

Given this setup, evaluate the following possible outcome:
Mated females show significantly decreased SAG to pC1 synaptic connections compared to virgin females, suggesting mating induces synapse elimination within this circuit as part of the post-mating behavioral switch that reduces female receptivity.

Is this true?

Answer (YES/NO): YES